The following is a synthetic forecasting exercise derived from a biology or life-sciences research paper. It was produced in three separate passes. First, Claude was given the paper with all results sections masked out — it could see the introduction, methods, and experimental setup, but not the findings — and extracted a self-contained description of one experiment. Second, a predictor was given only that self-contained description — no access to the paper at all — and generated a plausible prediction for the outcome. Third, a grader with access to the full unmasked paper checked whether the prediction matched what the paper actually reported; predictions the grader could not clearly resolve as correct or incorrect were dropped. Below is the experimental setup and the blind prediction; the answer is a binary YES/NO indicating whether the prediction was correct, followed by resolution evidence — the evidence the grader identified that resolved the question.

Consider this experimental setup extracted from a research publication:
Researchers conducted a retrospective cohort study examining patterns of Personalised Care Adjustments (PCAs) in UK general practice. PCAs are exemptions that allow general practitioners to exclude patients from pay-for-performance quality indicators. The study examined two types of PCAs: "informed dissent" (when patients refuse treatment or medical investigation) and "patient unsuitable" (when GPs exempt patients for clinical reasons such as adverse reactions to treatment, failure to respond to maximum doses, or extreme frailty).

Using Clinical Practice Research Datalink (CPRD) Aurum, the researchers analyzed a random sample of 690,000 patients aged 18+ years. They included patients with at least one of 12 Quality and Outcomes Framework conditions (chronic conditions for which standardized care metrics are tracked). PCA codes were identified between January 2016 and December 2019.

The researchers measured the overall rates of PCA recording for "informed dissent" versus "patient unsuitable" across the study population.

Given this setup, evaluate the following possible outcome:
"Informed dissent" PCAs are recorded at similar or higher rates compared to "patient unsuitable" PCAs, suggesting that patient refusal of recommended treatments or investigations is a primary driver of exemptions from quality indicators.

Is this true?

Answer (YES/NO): YES